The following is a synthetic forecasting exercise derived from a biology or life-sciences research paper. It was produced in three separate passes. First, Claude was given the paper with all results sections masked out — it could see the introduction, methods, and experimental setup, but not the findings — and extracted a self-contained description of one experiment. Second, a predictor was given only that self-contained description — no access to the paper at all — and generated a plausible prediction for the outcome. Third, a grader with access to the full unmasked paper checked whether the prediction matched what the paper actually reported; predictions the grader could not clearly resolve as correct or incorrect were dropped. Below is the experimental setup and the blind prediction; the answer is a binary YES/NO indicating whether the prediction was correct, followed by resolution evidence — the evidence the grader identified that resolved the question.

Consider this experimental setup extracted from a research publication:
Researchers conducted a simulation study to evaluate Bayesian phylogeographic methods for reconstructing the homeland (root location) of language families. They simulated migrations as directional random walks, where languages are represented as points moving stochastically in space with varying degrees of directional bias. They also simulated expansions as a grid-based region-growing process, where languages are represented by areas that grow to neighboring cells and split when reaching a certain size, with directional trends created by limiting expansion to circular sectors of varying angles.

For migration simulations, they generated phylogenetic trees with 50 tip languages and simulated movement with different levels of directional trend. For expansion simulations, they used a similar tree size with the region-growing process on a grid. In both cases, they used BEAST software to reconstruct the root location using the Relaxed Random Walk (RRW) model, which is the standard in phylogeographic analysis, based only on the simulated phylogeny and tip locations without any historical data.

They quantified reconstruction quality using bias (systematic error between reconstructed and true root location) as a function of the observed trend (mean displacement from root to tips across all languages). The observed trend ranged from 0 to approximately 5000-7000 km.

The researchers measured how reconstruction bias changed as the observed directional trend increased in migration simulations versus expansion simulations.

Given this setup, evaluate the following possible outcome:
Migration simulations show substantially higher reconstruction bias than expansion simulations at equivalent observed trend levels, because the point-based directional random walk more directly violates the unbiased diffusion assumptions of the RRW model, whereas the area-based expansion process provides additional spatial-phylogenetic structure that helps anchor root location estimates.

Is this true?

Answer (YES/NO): YES